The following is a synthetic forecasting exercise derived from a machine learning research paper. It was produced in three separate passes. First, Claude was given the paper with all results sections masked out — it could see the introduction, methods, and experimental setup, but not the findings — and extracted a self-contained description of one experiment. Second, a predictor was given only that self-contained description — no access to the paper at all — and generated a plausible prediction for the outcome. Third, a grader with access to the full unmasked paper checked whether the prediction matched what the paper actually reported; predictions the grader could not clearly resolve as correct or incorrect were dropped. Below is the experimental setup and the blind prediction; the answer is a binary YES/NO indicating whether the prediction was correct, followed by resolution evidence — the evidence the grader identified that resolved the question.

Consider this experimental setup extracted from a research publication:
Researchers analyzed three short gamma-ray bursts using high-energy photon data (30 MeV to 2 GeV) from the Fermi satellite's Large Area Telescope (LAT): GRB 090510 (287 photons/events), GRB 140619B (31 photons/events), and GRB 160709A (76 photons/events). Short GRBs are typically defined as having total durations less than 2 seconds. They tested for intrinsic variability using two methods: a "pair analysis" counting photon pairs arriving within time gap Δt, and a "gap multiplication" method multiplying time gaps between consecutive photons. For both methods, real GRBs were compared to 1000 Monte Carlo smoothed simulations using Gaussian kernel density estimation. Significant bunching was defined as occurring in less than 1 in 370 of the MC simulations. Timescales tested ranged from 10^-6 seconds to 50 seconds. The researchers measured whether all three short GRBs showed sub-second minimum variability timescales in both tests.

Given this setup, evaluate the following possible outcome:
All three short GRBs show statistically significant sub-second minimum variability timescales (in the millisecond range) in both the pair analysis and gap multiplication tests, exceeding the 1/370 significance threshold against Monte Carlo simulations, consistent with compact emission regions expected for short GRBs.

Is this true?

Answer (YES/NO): NO